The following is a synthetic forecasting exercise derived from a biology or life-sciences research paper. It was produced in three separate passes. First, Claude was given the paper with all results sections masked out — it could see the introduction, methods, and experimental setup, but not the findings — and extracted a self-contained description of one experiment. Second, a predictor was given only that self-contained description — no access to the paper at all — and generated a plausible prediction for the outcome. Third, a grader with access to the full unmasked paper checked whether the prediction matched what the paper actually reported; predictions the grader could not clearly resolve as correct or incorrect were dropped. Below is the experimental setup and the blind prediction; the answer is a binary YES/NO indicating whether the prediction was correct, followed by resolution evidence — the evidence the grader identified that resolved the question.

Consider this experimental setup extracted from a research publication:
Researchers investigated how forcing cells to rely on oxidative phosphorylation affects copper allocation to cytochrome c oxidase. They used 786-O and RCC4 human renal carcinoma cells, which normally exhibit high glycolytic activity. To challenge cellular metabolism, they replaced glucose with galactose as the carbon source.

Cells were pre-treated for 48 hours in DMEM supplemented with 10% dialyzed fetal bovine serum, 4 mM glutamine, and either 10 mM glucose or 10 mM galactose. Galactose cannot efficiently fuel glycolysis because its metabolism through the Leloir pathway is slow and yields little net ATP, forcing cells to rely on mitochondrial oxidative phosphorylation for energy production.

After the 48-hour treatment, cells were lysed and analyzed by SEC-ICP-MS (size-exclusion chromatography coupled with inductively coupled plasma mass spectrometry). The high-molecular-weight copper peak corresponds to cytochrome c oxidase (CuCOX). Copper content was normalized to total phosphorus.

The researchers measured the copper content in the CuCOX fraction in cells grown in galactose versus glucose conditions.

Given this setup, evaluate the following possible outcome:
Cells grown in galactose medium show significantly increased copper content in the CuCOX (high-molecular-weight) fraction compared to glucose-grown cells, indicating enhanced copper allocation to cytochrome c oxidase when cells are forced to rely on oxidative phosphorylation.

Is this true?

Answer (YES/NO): YES